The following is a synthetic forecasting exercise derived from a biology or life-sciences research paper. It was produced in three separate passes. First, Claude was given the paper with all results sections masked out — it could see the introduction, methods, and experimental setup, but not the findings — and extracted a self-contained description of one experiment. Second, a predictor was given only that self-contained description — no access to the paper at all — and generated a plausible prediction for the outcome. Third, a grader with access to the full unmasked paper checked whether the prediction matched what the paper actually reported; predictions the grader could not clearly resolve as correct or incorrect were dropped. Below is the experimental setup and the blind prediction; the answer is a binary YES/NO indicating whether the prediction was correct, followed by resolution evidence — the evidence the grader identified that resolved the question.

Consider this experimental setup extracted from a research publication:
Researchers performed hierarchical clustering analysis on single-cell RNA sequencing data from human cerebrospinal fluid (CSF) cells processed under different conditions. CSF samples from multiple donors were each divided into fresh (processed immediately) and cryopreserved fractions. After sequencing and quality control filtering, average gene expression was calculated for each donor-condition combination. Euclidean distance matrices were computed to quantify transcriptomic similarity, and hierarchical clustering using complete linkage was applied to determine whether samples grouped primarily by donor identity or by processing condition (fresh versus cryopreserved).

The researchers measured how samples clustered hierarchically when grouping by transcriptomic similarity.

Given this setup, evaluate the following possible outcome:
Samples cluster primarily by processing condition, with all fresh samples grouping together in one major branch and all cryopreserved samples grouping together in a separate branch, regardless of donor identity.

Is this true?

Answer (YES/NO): NO